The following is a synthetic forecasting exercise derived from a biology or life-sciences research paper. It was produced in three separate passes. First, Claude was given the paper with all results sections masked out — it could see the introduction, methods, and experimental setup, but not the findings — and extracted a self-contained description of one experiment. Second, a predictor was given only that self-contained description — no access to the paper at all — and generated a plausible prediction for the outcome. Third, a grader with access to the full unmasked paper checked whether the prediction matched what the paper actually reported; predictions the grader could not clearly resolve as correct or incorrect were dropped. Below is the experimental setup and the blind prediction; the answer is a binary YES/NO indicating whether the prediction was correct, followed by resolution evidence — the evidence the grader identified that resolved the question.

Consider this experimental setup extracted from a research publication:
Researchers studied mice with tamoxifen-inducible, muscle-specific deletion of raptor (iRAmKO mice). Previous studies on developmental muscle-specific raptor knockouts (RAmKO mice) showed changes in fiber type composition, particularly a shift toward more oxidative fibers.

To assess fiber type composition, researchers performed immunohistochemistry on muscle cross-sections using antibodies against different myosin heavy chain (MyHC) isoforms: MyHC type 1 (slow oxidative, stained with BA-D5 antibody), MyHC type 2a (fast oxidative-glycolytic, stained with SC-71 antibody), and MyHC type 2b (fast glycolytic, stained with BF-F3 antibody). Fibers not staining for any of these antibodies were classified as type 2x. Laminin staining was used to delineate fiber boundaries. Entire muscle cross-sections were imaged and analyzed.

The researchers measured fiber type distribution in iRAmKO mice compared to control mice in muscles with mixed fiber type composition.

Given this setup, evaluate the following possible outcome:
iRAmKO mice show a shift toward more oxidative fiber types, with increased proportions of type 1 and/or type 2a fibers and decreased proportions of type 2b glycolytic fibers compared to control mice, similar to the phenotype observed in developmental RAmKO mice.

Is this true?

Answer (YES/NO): YES